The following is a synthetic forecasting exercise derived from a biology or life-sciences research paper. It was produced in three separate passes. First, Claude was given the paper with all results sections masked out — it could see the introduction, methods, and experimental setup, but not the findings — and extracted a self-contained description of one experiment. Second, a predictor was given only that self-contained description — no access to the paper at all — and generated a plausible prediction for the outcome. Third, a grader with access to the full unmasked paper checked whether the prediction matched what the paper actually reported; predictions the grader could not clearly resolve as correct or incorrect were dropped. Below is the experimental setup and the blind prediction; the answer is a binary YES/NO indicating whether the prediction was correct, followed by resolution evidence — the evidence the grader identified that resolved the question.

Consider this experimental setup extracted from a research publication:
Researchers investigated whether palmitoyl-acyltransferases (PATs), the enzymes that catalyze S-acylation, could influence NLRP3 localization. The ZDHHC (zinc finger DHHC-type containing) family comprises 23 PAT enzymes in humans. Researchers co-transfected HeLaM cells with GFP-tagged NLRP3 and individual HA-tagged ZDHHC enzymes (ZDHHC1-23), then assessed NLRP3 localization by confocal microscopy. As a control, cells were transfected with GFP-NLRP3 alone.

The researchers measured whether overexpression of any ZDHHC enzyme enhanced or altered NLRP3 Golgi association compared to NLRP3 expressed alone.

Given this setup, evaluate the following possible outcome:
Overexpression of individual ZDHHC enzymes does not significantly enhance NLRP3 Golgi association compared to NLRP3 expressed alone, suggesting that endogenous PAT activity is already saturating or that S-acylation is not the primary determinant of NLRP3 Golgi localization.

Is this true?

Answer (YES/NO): NO